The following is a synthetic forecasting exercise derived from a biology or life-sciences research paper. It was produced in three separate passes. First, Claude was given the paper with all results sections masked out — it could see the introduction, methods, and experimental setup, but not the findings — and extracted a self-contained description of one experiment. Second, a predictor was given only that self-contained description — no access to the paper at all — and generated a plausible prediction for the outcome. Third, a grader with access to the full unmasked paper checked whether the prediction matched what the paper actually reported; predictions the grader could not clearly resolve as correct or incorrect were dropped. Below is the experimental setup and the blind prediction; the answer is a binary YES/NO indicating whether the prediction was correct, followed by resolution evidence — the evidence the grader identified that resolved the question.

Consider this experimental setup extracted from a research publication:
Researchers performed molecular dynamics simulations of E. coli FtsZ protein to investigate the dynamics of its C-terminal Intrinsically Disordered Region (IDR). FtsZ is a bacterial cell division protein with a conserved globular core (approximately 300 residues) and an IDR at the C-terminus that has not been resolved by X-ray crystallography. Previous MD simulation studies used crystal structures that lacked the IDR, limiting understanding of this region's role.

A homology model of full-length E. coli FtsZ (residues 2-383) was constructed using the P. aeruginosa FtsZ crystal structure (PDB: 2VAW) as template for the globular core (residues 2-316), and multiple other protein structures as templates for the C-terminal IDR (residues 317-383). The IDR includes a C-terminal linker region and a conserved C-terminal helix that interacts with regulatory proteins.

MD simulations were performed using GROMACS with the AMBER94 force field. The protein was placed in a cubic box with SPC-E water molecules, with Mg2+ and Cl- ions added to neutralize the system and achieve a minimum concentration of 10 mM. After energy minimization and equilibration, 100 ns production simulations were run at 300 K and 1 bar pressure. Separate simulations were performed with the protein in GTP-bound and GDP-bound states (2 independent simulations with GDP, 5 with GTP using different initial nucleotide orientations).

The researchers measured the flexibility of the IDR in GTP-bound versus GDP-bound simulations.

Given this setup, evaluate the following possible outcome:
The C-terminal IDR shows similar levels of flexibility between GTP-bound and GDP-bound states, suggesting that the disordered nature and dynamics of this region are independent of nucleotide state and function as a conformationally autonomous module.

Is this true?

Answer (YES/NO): NO